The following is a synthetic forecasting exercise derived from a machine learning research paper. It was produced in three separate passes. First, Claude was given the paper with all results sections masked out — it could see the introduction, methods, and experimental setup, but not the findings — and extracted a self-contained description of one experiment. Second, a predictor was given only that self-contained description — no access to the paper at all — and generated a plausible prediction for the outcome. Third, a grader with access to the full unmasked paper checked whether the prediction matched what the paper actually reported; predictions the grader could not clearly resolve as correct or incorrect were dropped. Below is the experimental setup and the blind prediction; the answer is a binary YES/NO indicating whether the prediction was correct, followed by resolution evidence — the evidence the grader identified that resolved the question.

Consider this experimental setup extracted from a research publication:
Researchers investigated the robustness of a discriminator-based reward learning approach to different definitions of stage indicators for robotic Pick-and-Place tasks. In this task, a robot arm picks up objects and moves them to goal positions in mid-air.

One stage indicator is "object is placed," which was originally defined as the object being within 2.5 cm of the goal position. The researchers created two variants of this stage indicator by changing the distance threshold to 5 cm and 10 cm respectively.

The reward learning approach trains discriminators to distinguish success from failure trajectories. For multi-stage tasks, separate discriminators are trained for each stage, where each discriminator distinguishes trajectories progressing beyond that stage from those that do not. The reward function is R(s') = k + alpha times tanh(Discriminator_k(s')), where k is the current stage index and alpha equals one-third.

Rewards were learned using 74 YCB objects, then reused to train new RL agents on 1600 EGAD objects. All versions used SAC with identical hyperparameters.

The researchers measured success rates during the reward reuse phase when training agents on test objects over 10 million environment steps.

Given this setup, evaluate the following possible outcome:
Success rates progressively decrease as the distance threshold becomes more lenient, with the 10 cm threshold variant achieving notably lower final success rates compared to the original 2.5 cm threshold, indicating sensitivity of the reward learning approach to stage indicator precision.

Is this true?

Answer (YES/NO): NO